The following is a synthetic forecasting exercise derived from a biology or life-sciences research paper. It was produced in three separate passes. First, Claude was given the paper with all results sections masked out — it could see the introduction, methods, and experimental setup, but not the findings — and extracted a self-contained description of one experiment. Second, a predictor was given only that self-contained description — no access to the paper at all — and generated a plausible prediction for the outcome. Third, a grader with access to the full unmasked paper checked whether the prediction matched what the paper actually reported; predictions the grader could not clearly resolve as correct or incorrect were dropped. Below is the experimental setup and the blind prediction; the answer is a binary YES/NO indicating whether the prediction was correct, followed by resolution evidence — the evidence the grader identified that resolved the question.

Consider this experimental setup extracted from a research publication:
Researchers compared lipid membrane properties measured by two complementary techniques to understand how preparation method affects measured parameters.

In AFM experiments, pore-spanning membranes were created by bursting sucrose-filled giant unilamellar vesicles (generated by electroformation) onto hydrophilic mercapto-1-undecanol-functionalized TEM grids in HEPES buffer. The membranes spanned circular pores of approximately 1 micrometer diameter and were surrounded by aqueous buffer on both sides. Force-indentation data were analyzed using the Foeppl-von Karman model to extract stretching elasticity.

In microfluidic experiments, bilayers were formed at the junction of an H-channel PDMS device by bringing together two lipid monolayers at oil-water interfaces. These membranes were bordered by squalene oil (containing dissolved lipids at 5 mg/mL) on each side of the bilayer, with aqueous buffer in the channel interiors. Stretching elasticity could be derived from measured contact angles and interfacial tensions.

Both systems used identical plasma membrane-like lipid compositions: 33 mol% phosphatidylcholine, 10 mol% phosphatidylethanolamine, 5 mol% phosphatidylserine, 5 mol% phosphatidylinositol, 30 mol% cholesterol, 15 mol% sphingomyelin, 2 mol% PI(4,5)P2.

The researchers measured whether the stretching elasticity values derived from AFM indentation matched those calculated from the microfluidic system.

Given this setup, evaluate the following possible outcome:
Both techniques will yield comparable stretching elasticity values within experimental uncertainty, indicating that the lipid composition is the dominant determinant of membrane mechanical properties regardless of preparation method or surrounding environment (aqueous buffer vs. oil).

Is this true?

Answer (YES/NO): NO